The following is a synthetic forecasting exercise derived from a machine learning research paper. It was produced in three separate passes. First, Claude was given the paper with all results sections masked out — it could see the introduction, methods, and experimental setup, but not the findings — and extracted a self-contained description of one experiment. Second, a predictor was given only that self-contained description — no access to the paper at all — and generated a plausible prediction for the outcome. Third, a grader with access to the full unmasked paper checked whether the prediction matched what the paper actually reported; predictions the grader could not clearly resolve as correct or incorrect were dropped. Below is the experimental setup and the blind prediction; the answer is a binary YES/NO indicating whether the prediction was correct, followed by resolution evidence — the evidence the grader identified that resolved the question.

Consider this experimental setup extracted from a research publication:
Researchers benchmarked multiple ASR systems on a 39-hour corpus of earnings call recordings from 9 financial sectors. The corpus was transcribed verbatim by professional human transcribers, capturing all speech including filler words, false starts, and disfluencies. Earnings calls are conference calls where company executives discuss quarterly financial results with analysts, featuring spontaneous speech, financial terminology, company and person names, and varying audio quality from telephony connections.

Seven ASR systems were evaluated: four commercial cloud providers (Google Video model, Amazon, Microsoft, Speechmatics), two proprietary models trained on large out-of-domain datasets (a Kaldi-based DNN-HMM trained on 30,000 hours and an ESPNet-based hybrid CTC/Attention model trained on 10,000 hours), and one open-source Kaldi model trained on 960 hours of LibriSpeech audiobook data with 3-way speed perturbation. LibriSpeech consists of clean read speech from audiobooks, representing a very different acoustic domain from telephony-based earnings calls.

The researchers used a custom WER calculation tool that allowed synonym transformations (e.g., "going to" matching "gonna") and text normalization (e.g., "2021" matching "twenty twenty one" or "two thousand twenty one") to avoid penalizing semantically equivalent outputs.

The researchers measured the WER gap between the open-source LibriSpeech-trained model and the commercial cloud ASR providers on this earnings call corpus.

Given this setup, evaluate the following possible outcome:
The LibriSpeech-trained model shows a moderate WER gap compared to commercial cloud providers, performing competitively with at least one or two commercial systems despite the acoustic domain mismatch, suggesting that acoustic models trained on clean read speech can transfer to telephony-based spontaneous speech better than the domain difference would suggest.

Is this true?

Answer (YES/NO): NO